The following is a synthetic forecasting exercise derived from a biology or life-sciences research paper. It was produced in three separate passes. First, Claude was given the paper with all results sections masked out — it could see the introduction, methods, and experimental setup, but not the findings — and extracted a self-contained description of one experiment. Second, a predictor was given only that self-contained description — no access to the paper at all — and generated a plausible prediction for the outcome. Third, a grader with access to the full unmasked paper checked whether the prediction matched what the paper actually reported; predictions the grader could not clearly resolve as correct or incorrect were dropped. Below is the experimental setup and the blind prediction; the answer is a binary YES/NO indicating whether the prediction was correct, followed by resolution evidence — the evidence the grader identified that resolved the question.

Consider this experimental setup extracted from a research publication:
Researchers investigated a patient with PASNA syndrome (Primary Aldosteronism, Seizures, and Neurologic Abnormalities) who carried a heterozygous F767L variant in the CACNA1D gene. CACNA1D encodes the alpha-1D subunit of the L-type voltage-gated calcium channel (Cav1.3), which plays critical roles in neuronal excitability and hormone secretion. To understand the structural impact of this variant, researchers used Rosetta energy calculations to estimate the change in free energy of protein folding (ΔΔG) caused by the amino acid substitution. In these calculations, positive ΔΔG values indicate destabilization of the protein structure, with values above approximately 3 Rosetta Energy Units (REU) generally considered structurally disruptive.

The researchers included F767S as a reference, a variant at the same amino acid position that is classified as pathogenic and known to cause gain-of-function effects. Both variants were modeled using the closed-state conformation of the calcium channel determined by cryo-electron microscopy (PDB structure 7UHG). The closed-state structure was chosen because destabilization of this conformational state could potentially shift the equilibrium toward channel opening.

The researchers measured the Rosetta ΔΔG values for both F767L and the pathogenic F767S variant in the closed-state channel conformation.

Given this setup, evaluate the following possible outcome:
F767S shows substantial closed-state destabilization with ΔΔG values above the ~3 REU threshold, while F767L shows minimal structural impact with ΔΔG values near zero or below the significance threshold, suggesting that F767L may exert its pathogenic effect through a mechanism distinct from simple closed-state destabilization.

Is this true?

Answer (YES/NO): NO